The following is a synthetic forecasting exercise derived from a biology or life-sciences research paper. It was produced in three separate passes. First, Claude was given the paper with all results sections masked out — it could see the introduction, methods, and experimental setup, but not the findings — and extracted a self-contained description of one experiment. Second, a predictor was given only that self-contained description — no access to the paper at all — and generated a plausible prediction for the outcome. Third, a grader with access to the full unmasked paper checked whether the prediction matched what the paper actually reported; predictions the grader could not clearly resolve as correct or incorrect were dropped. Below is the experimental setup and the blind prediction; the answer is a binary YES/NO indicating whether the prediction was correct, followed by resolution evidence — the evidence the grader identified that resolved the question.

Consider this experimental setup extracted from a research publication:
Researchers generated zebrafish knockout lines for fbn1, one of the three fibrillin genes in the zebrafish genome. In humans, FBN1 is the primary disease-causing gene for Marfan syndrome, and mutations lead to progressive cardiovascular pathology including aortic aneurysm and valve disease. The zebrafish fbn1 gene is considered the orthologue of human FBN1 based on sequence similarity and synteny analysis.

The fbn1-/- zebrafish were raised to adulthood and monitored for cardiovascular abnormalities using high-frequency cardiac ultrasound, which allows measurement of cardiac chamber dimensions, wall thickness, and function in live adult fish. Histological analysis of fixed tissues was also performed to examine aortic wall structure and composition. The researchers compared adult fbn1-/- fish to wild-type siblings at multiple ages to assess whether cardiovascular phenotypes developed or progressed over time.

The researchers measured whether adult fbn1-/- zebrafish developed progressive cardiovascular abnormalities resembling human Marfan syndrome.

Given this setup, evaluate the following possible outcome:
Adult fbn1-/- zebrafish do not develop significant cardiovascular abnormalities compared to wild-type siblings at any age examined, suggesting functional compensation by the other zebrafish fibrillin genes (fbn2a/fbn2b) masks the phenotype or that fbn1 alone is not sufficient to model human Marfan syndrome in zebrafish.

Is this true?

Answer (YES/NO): YES